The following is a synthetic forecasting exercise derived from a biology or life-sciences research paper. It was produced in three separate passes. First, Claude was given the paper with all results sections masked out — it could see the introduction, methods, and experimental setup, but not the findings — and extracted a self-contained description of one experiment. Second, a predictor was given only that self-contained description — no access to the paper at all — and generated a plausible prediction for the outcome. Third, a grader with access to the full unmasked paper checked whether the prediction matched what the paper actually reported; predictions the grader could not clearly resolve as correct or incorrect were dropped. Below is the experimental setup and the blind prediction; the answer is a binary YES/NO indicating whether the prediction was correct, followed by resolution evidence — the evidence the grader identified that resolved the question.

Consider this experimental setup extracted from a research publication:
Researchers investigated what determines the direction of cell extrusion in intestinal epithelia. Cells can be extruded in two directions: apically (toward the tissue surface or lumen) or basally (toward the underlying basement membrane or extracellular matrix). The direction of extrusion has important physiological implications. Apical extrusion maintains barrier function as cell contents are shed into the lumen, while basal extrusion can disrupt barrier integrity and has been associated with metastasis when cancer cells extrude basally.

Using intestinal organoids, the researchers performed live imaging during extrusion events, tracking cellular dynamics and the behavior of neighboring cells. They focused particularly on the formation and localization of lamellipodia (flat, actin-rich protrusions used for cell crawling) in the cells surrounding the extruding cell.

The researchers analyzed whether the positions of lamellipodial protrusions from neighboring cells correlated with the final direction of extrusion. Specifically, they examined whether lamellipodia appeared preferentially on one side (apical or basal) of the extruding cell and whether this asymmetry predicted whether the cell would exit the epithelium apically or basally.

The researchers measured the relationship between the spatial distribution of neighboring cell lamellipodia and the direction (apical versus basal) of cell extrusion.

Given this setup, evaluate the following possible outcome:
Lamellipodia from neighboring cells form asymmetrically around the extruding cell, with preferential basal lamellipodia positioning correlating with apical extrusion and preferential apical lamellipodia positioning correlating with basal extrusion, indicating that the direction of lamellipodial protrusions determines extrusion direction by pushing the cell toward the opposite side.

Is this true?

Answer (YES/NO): NO